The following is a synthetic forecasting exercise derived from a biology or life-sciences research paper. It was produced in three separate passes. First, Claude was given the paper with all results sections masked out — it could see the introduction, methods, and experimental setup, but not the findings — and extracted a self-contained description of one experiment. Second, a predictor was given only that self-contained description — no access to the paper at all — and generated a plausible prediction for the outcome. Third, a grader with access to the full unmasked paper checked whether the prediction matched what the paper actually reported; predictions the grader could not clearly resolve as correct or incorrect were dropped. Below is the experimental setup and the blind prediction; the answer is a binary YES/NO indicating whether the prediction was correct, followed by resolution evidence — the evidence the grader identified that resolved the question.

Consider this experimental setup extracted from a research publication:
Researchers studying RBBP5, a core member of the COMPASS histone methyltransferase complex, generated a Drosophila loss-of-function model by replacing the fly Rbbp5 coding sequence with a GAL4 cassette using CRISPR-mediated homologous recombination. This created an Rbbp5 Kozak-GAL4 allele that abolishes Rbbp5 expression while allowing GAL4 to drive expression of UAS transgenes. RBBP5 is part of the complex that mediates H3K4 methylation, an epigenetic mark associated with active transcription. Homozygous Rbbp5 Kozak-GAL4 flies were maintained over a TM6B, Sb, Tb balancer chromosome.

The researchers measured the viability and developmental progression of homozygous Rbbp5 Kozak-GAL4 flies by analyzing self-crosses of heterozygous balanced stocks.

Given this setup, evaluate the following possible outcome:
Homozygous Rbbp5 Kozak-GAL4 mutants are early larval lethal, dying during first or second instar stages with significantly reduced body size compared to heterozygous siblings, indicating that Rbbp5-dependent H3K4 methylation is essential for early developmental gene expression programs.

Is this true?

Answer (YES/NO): NO